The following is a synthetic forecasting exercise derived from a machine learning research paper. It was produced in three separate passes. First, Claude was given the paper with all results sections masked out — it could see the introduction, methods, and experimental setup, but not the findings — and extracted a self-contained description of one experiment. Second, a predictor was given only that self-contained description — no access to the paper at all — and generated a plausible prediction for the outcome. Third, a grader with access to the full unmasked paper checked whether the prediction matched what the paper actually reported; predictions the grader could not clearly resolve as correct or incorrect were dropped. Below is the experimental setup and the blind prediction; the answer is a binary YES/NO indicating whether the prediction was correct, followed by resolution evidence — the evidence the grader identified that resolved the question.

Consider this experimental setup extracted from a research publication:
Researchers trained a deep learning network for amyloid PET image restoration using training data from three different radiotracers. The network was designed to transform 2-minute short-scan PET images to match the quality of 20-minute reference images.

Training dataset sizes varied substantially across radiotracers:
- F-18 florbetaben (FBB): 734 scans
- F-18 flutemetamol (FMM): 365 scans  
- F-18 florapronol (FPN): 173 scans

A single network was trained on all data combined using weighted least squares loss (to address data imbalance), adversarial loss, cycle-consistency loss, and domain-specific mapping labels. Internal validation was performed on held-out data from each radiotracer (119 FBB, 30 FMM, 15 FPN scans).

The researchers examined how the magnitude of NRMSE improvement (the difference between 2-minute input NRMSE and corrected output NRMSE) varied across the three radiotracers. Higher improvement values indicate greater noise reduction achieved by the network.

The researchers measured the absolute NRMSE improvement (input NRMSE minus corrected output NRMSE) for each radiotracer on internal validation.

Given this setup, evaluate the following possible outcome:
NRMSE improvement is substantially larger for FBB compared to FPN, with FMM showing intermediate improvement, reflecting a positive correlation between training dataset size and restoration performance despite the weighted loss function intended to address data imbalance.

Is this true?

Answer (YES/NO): NO